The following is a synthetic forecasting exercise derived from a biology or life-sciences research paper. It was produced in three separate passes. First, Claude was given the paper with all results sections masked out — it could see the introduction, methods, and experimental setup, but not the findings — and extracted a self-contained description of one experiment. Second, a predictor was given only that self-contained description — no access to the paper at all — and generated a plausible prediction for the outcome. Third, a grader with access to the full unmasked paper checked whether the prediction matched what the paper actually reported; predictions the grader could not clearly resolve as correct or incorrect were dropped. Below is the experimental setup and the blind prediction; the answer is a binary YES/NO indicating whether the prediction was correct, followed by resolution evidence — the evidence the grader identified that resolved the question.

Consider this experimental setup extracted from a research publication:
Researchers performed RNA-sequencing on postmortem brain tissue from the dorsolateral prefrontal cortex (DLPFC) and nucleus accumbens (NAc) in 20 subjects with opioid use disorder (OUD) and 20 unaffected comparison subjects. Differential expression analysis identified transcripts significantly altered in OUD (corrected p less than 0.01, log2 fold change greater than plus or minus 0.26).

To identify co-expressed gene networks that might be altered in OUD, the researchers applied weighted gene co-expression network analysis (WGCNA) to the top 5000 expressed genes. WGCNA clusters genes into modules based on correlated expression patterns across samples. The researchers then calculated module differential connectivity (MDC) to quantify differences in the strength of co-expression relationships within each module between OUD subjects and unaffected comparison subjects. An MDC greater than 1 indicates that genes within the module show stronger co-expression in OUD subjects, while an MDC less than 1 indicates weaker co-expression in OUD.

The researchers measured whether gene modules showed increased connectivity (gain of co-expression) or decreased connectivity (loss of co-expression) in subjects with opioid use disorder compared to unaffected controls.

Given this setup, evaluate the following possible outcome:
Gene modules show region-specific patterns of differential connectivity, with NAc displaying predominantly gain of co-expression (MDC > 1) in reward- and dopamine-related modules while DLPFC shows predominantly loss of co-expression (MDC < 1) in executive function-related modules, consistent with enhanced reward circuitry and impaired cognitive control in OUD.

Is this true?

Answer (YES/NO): NO